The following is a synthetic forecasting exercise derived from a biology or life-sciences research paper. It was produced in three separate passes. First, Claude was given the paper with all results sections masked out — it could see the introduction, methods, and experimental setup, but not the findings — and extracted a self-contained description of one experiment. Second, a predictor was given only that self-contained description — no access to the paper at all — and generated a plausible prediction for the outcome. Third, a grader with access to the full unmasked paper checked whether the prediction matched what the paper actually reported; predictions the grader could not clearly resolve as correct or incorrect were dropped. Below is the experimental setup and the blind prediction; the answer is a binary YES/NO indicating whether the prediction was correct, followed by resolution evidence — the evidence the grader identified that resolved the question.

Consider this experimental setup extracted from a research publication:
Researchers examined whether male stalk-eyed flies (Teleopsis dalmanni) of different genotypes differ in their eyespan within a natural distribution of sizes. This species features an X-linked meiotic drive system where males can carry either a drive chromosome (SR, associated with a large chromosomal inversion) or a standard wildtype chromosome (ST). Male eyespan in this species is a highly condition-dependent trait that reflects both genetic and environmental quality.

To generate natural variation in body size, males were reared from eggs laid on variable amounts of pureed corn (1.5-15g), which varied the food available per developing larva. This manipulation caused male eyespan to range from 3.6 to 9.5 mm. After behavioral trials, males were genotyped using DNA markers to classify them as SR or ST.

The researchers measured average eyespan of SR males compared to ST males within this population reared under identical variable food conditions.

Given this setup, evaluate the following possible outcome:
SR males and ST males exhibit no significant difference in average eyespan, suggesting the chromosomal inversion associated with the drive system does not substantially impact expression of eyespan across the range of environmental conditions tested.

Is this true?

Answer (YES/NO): YES